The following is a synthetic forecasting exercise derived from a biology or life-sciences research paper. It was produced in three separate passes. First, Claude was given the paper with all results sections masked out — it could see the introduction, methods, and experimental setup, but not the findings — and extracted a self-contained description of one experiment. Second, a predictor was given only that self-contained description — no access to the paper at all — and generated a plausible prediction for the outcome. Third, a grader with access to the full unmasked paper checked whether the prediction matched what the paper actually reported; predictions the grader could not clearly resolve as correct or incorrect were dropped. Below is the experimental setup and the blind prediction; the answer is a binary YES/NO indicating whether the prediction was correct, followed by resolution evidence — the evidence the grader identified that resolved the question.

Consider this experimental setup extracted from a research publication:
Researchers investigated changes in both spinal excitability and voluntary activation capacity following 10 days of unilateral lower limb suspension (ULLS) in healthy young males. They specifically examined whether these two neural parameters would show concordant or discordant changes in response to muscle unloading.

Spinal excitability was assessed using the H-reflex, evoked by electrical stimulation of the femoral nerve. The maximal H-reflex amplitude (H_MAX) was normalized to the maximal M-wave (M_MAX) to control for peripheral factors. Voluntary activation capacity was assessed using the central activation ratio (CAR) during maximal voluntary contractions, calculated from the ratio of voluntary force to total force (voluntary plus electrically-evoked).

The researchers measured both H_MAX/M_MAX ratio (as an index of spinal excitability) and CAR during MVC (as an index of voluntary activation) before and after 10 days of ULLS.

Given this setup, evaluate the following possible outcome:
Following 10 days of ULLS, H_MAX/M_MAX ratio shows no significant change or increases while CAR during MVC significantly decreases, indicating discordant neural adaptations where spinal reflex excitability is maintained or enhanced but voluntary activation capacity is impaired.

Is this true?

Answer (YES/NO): YES